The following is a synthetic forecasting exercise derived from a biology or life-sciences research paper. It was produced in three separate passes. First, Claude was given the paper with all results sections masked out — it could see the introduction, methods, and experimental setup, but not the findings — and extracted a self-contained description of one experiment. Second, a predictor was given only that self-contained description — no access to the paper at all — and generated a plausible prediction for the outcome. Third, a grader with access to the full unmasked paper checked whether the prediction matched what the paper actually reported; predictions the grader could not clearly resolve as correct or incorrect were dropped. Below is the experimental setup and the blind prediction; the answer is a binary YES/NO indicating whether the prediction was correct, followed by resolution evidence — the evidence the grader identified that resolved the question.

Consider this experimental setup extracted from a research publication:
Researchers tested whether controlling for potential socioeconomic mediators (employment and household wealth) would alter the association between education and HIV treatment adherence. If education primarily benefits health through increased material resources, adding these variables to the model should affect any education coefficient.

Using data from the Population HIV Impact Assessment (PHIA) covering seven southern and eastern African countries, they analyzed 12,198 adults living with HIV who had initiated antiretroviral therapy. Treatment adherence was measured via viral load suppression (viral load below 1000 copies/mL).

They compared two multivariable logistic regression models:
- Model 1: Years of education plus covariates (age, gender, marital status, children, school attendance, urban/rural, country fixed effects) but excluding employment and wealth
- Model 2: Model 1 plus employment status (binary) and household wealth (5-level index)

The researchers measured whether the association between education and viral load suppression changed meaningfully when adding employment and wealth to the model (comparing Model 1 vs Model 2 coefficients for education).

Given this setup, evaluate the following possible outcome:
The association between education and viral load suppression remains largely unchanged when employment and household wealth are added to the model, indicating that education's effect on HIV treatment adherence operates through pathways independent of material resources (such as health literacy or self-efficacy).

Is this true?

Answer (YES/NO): NO